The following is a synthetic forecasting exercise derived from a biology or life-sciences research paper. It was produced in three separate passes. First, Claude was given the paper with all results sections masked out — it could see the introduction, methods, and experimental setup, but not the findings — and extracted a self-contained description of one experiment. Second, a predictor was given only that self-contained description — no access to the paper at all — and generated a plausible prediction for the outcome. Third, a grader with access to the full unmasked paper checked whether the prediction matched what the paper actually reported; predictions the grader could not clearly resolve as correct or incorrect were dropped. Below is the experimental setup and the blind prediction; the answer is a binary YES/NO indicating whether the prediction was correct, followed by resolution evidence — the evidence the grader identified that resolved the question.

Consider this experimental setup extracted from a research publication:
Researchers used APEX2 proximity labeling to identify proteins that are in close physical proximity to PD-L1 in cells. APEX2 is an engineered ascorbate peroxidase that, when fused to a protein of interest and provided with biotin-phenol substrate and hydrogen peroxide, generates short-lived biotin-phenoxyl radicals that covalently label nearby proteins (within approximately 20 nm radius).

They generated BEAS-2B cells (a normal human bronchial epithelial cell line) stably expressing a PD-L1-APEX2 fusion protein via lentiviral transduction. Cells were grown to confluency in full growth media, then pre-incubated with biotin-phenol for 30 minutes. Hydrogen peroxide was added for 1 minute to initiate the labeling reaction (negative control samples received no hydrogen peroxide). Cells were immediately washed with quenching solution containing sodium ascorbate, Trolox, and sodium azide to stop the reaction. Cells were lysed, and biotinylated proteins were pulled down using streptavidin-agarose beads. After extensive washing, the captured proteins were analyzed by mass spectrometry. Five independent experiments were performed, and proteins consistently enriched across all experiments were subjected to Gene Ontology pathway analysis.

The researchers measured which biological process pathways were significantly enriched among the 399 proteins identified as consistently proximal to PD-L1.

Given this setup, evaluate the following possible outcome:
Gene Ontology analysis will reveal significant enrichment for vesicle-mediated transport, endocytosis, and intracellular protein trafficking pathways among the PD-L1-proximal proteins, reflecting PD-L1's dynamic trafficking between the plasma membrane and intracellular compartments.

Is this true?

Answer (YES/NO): YES